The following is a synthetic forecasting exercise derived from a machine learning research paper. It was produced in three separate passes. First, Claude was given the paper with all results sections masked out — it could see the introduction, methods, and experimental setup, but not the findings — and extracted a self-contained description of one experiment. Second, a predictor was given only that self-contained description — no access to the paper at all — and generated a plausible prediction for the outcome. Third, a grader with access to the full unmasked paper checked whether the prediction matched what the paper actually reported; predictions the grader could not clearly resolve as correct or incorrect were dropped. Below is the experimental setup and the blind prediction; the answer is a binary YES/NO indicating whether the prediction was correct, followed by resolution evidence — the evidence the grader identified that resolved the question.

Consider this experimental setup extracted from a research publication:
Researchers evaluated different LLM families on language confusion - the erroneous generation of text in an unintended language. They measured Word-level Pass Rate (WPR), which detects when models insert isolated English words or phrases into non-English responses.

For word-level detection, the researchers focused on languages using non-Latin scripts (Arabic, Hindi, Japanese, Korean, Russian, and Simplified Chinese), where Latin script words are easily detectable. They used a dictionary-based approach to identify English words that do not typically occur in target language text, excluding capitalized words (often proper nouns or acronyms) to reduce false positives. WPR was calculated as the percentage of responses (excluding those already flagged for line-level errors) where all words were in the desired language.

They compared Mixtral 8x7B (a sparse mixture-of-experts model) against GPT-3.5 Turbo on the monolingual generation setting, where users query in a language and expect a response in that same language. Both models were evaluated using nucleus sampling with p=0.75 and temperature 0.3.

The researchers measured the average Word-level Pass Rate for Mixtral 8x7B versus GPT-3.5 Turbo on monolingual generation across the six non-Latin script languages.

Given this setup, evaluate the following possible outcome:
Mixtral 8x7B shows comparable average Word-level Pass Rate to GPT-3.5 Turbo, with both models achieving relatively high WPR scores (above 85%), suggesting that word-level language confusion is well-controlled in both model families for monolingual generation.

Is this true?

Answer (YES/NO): NO